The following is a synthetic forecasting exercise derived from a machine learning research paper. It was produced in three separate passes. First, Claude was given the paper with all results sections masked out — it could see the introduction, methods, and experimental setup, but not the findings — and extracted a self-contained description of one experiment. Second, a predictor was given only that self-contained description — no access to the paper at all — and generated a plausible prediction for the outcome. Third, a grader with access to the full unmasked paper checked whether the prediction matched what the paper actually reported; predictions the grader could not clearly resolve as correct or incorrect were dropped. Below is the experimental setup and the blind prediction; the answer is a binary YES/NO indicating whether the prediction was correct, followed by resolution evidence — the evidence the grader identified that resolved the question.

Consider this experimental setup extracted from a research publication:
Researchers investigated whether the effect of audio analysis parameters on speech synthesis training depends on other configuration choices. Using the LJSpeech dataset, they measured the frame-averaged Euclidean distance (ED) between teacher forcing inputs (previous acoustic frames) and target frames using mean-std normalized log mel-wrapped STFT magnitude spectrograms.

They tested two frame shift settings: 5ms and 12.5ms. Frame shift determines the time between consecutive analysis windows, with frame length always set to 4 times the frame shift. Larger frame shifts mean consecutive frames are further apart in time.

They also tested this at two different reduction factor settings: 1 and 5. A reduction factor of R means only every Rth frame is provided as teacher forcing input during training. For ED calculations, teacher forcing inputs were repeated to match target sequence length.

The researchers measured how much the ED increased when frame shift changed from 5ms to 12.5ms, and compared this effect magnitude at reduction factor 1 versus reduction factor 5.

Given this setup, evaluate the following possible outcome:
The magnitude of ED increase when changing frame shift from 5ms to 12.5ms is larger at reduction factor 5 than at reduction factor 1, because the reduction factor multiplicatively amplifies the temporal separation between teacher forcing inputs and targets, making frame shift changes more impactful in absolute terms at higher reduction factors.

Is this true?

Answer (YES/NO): YES